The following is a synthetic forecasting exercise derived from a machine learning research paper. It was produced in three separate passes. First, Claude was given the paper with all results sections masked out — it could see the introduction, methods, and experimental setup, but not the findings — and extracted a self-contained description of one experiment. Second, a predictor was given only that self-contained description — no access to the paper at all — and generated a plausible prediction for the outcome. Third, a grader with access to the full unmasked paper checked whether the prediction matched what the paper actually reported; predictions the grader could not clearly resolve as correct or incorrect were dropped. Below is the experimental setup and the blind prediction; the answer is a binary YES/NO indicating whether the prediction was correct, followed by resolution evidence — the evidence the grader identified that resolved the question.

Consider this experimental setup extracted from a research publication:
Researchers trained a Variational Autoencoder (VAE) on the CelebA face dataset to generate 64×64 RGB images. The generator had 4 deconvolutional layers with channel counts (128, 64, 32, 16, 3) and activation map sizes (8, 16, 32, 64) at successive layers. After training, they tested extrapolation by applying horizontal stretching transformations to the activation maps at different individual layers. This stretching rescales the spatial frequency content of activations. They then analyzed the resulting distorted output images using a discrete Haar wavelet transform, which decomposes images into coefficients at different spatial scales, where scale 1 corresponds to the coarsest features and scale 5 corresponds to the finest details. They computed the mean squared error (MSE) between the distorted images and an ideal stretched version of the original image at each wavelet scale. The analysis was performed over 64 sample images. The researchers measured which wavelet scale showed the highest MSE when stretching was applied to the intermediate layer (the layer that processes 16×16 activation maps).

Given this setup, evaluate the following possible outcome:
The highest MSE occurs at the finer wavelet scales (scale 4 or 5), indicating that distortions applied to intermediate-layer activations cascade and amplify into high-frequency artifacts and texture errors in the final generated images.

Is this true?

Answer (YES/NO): NO